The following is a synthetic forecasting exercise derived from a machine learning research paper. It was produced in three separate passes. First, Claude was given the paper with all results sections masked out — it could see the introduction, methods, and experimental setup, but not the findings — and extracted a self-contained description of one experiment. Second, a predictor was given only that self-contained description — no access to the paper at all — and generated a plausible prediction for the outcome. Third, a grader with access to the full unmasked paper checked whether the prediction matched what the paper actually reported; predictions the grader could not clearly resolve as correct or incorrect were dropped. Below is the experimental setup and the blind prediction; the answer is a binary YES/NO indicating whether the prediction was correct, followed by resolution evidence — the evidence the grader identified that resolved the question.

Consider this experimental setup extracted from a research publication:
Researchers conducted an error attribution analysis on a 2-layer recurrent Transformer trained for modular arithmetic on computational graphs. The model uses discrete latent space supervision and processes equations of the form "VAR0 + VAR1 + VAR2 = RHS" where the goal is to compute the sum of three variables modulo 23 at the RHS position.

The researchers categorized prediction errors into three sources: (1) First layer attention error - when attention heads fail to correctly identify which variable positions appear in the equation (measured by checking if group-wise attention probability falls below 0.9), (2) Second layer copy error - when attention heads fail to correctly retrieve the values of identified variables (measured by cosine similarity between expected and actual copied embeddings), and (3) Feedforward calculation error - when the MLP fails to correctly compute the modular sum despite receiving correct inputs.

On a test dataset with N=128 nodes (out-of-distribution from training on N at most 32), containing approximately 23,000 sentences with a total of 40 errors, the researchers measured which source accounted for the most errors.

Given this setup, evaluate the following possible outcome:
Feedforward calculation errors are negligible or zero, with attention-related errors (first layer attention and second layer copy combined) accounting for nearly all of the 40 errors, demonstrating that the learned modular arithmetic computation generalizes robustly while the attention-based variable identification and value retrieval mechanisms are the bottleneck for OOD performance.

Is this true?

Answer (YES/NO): NO